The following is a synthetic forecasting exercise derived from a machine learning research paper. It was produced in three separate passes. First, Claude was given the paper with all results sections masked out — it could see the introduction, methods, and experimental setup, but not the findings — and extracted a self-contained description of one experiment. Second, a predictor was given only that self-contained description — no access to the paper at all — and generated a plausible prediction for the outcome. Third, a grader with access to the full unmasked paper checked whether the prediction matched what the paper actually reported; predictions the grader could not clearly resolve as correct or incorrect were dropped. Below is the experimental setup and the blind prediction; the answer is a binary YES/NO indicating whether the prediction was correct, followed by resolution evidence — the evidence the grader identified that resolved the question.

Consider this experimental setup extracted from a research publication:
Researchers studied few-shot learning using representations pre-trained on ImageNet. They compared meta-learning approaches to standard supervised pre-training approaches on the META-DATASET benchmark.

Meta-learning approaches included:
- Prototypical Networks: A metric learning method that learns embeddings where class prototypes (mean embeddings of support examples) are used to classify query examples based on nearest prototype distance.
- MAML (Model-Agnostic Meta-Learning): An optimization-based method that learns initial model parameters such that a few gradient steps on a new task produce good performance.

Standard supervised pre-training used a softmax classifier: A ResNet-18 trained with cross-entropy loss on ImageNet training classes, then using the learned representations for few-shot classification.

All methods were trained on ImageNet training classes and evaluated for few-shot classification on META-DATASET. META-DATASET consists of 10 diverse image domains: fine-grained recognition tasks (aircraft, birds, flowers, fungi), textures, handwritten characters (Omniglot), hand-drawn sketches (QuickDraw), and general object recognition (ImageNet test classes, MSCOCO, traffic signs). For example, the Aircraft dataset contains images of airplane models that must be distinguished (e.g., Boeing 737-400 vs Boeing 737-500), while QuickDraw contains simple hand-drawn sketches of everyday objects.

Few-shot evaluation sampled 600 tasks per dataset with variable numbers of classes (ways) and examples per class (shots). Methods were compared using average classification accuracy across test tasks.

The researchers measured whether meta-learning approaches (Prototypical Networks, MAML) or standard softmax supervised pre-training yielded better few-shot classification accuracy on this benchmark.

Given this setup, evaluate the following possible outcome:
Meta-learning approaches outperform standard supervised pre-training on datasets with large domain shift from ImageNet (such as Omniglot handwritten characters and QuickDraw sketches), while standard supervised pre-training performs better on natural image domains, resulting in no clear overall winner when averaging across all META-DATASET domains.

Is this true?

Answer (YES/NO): NO